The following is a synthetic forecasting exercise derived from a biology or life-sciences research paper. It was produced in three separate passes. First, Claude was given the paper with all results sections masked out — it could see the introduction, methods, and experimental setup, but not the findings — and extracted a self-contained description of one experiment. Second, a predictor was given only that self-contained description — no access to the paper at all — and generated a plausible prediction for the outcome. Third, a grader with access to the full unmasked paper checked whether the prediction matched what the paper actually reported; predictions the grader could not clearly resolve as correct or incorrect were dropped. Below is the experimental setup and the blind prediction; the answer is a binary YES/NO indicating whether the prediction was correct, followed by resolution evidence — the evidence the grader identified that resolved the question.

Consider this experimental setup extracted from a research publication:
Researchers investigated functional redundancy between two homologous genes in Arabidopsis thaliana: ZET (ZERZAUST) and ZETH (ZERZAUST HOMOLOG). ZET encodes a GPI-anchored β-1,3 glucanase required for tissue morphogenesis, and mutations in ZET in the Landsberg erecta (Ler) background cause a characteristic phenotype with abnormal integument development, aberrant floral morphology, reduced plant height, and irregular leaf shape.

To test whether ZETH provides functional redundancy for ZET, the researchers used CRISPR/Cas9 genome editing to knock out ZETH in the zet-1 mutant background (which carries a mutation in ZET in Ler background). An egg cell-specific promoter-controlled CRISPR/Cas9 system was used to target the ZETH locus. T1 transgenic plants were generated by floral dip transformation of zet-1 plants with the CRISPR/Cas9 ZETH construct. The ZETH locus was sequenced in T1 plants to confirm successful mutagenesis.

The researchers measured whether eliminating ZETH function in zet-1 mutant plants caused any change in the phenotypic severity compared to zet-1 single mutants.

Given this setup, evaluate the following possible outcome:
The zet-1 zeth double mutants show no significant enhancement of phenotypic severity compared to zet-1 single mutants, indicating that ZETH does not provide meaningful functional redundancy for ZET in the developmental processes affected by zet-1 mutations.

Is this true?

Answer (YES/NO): NO